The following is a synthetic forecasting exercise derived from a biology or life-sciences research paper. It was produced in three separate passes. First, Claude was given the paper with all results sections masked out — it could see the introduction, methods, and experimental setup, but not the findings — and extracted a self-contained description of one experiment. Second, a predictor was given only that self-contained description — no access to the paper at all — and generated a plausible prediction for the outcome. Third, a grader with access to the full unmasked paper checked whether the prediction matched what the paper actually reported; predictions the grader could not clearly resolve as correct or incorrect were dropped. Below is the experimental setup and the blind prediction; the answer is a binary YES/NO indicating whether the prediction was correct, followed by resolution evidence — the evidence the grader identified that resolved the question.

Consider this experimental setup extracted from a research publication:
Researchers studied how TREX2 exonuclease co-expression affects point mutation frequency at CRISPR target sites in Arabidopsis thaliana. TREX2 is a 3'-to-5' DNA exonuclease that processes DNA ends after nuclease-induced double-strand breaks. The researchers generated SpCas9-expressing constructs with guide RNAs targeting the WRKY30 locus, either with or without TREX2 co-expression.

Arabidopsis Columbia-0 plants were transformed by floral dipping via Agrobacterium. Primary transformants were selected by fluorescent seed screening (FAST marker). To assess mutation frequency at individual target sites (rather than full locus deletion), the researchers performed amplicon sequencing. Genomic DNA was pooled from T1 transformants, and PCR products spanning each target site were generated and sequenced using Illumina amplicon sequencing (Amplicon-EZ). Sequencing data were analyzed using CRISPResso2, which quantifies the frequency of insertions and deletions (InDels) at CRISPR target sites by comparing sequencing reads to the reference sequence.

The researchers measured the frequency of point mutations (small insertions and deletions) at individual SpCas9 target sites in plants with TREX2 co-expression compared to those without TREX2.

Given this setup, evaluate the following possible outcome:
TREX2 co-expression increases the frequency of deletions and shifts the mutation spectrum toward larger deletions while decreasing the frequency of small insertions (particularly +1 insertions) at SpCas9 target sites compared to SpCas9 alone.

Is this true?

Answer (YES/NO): YES